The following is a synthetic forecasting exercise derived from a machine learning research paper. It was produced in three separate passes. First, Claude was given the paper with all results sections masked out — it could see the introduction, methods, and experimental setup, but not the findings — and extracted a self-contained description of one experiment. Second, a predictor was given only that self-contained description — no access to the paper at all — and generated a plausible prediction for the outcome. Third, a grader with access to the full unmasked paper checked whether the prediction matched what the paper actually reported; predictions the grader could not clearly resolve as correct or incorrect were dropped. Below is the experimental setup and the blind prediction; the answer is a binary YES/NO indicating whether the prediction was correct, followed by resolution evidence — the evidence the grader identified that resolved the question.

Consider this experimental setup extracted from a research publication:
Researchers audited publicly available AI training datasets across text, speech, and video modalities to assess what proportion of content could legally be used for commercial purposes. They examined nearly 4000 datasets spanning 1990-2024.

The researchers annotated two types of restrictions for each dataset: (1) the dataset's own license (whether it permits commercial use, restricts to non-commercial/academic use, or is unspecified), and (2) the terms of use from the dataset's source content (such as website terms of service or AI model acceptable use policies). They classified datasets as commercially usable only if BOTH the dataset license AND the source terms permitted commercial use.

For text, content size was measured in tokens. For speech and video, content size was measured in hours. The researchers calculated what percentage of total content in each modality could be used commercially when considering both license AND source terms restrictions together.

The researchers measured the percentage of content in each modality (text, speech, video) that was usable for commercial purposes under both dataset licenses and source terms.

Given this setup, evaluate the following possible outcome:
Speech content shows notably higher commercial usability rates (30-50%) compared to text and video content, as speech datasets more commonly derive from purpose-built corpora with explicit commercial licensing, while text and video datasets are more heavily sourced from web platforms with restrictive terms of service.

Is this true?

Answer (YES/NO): NO